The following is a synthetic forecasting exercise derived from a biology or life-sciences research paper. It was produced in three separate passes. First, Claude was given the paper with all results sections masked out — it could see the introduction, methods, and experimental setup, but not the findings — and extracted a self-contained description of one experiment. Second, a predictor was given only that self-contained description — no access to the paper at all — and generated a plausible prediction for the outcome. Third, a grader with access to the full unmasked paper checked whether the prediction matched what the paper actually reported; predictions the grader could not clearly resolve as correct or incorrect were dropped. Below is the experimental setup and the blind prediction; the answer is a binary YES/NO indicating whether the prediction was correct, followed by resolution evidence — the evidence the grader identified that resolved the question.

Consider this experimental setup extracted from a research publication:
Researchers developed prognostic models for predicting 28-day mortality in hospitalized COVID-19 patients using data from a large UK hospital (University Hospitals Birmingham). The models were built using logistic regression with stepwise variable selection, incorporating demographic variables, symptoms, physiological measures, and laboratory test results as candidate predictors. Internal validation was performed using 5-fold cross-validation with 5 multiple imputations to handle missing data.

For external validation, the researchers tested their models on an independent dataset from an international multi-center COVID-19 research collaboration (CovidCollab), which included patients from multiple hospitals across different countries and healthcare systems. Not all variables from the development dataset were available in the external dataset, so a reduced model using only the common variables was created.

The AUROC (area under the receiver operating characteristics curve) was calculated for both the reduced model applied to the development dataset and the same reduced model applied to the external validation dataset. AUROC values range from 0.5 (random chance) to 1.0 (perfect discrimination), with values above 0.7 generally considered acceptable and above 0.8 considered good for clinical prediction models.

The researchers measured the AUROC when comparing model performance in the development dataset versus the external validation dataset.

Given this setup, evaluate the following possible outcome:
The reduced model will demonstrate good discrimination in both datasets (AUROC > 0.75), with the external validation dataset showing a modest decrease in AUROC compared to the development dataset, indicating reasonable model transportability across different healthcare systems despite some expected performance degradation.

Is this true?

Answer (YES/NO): YES